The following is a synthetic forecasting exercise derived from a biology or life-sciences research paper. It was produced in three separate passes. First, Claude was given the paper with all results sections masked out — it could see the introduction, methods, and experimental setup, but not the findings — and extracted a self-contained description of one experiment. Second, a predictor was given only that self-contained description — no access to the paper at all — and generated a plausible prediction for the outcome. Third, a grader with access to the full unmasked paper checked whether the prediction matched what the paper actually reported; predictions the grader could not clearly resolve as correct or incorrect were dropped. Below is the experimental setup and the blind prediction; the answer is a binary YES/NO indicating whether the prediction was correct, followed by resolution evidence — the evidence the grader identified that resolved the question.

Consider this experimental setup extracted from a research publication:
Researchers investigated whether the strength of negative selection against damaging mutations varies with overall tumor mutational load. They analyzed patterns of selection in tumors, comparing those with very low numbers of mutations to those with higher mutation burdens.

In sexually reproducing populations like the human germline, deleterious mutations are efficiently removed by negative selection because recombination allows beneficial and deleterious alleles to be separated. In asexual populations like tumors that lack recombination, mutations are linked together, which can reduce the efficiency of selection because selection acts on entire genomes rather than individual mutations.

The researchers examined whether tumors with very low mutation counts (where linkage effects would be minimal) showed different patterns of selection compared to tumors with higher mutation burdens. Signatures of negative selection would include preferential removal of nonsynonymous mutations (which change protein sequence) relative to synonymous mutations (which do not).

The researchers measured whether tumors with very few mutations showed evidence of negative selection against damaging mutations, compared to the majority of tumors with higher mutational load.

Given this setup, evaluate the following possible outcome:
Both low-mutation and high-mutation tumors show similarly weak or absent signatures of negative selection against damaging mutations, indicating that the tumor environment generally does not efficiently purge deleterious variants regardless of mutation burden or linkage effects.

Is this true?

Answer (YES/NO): NO